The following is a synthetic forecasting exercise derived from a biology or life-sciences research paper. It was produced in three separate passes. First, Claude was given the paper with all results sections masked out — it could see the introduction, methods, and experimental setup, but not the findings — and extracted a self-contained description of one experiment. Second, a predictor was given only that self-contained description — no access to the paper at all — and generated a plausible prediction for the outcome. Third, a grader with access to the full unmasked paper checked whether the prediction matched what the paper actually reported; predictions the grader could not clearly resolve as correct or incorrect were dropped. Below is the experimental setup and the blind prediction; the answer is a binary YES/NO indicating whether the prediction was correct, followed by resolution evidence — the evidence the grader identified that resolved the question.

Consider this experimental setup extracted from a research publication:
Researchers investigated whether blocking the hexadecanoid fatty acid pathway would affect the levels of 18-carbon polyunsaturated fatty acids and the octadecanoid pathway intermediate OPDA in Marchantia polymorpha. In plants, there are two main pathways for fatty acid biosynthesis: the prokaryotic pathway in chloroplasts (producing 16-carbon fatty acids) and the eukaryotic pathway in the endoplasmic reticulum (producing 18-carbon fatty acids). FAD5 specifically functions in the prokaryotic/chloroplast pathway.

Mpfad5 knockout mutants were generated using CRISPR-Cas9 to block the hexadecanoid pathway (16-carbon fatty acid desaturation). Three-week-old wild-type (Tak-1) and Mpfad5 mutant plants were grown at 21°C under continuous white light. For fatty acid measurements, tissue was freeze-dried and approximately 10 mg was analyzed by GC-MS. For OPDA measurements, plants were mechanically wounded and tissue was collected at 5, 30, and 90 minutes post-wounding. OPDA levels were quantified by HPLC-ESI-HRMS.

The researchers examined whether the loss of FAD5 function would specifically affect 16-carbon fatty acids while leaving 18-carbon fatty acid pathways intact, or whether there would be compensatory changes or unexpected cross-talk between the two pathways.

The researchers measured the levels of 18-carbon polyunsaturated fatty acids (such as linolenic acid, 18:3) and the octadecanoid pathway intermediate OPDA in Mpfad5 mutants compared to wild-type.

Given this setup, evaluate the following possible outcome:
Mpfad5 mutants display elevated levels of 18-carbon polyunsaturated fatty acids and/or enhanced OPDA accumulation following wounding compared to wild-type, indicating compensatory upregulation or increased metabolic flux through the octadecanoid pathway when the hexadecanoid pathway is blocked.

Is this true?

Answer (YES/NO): NO